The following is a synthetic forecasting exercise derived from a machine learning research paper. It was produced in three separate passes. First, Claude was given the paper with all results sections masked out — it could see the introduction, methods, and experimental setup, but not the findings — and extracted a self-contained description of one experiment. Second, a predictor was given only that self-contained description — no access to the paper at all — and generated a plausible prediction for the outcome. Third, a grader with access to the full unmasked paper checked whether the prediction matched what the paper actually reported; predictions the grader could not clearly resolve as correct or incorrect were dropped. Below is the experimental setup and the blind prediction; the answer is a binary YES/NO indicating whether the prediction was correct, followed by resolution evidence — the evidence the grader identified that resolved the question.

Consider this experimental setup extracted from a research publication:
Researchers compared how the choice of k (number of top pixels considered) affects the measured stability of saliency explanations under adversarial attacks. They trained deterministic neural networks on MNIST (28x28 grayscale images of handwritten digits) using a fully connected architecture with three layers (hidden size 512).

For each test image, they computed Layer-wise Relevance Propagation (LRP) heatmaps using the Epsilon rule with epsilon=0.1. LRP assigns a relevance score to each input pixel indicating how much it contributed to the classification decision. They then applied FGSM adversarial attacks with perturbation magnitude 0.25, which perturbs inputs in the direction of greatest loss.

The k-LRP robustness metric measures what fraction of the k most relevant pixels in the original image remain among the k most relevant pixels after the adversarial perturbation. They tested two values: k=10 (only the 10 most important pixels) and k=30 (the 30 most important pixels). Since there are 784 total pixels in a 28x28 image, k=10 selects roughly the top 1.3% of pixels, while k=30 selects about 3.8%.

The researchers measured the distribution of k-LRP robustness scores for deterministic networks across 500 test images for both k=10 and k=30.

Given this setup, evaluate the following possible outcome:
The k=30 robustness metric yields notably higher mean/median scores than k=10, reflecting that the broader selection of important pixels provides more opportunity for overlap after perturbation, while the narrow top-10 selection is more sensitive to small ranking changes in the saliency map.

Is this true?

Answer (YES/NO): YES